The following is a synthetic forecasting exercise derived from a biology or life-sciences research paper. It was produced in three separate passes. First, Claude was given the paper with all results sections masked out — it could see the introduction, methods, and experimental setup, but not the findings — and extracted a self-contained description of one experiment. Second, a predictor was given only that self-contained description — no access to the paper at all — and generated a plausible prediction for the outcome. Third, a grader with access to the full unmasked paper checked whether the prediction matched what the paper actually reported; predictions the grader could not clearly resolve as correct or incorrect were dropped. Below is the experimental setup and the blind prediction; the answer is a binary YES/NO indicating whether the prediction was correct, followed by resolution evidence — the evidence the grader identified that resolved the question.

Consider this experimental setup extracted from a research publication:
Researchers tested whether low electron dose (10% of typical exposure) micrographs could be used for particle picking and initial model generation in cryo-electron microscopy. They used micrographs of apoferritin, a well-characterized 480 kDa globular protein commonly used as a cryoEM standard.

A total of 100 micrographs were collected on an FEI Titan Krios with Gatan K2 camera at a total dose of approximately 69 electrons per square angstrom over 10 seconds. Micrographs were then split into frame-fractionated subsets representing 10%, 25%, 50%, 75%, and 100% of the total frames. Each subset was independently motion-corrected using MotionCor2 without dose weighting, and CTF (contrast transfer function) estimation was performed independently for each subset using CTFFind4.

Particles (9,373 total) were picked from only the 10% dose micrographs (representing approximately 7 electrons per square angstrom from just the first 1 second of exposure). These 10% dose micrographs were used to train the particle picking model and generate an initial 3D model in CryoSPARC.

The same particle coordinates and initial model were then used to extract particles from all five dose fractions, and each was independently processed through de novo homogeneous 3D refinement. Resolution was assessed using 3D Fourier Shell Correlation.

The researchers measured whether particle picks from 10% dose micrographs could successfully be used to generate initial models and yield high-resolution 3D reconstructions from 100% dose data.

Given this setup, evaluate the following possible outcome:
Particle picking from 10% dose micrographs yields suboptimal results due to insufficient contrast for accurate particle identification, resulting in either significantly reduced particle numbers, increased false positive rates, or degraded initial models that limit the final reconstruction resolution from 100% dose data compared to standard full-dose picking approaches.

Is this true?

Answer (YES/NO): NO